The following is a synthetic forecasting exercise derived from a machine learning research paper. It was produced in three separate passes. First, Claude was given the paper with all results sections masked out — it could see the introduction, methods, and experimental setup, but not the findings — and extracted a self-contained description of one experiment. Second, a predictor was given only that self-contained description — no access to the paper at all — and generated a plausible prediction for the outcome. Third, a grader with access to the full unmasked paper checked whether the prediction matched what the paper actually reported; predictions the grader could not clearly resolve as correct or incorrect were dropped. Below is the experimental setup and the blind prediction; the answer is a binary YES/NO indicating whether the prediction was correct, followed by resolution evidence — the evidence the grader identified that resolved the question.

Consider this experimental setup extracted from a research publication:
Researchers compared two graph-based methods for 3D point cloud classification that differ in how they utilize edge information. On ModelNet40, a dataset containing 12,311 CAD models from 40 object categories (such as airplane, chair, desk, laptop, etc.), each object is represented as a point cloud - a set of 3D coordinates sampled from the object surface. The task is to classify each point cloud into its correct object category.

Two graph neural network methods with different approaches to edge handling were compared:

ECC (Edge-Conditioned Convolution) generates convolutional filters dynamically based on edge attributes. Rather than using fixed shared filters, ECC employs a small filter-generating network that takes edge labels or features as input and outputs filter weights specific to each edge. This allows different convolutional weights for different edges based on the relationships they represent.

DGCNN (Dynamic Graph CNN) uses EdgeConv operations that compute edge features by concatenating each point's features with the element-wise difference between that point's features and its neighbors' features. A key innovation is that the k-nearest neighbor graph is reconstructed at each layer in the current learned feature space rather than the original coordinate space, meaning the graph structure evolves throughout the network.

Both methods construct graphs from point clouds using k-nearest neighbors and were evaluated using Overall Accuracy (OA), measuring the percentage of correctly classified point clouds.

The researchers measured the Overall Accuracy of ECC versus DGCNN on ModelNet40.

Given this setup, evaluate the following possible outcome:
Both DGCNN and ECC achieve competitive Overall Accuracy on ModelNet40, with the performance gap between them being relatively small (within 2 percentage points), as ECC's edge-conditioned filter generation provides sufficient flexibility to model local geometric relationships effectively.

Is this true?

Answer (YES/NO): NO